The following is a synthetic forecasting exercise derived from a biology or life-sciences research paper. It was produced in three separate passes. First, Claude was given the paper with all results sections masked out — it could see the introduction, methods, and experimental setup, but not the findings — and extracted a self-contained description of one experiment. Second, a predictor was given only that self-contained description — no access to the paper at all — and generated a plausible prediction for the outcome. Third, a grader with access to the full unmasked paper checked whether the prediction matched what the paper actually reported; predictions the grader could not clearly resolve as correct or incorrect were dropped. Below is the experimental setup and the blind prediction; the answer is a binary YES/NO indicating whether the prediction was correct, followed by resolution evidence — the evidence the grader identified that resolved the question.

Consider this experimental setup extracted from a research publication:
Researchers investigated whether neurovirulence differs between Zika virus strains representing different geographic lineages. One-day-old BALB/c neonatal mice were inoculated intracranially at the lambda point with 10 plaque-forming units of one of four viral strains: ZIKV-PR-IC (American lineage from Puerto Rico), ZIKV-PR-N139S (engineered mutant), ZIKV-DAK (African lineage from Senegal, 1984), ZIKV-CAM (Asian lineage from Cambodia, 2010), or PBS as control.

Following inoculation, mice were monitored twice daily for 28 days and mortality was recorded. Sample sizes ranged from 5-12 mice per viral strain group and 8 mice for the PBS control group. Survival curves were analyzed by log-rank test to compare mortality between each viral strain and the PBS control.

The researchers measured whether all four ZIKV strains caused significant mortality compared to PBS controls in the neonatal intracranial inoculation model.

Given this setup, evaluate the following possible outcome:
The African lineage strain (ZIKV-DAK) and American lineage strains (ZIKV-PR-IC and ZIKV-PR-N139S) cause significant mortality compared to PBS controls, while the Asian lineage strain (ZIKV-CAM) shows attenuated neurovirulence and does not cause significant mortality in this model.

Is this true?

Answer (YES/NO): NO